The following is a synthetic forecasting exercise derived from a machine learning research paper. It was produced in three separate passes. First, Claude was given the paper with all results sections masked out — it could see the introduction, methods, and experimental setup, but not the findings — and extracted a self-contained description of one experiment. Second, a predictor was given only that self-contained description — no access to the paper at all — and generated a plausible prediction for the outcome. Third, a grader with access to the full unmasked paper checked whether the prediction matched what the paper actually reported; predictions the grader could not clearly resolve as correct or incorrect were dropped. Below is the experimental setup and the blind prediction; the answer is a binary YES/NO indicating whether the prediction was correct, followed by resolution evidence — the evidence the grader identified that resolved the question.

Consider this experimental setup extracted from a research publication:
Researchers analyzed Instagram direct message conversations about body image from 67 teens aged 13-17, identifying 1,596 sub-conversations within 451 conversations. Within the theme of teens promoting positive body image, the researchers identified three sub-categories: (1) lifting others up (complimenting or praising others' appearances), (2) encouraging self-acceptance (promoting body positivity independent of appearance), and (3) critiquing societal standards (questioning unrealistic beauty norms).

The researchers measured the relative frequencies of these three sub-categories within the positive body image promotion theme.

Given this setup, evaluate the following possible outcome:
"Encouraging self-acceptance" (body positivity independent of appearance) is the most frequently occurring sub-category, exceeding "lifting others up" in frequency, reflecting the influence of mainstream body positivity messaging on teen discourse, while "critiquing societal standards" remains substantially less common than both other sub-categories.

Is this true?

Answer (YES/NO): NO